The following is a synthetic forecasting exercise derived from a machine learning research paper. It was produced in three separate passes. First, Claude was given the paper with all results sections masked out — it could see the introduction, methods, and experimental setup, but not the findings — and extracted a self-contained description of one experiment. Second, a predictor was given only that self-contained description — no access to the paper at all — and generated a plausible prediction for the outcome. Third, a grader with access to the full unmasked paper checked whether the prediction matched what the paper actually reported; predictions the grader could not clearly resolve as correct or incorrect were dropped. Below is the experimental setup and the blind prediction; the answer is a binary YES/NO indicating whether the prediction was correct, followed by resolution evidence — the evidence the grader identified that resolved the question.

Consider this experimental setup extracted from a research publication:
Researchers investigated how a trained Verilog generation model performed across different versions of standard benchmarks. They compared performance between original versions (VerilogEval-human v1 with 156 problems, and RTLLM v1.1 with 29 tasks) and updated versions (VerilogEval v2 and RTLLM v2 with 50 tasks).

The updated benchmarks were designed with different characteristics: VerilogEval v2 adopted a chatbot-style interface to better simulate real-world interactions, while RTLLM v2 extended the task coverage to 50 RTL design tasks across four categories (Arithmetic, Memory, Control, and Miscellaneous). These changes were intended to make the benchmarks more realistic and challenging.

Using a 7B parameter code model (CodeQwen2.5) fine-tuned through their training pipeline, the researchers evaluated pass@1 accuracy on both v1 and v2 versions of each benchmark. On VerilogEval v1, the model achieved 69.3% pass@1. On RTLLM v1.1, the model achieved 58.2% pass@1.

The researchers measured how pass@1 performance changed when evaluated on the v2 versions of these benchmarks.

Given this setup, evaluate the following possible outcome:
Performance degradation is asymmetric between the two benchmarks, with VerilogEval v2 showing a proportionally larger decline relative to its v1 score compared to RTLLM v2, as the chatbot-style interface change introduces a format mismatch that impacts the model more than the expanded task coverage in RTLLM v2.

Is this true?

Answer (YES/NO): NO